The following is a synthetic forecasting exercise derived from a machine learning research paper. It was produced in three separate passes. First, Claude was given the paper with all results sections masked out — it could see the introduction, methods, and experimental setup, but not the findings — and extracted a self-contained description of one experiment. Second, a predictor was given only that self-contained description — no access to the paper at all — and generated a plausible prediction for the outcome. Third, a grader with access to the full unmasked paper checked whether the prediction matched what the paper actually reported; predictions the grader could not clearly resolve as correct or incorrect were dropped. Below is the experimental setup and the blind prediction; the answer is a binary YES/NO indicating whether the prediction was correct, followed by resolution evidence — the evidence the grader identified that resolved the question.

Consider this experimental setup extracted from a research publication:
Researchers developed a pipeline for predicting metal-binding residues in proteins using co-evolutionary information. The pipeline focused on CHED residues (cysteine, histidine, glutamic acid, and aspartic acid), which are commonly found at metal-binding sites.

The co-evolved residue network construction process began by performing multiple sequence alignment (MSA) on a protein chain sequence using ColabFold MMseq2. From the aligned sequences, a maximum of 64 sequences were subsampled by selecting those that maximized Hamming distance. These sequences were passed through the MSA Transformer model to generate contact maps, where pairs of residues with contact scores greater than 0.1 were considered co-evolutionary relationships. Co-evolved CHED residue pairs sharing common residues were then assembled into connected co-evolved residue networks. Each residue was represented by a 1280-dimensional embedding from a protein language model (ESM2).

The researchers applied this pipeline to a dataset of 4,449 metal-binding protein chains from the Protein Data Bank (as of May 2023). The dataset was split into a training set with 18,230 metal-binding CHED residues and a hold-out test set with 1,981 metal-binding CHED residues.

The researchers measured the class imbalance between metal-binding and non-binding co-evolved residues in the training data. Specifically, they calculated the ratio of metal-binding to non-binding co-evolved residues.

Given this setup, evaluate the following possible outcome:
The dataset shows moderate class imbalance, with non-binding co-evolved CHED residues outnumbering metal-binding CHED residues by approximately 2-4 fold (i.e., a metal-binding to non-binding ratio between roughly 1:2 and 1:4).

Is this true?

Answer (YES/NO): NO